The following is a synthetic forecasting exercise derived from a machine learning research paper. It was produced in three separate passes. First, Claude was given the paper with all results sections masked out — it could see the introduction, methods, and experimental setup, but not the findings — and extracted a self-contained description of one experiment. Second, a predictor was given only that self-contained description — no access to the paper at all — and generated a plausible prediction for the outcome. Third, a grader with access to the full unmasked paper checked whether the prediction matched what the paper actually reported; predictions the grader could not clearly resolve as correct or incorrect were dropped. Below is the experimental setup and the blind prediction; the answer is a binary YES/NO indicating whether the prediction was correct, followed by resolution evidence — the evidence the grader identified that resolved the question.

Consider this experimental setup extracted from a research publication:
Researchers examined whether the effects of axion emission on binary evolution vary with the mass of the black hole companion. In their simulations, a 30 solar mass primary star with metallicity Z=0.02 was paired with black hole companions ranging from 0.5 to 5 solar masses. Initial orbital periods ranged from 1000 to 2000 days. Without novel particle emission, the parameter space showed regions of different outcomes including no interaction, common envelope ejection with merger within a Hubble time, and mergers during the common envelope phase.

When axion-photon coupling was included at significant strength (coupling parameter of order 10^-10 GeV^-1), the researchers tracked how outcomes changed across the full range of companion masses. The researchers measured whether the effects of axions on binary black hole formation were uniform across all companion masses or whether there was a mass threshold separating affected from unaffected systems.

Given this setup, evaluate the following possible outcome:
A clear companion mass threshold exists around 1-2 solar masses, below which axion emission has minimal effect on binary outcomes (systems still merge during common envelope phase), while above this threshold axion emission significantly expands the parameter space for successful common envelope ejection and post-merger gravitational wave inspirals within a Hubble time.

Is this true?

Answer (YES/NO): NO